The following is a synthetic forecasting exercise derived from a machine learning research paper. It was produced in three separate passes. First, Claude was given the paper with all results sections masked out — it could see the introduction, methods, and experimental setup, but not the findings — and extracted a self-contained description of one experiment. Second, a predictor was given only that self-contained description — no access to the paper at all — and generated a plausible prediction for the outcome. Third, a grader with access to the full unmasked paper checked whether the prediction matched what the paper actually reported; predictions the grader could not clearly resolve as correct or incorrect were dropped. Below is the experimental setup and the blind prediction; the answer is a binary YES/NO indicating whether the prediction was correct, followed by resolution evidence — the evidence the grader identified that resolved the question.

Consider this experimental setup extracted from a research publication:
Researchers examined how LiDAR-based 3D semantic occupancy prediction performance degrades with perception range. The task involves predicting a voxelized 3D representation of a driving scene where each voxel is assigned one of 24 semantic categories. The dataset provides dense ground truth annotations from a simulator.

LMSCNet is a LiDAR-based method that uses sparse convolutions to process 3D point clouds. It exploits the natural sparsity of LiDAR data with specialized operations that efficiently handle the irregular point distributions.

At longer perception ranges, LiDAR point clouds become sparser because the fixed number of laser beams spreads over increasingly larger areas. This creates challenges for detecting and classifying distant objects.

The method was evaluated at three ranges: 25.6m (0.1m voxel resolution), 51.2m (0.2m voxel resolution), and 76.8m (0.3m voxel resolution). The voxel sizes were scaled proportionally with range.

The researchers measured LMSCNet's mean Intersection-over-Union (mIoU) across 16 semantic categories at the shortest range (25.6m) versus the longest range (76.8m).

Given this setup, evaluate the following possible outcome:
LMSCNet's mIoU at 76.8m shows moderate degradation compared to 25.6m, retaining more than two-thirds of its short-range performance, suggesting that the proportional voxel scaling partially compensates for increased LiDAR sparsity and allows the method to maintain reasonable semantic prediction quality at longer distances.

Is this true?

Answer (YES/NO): YES